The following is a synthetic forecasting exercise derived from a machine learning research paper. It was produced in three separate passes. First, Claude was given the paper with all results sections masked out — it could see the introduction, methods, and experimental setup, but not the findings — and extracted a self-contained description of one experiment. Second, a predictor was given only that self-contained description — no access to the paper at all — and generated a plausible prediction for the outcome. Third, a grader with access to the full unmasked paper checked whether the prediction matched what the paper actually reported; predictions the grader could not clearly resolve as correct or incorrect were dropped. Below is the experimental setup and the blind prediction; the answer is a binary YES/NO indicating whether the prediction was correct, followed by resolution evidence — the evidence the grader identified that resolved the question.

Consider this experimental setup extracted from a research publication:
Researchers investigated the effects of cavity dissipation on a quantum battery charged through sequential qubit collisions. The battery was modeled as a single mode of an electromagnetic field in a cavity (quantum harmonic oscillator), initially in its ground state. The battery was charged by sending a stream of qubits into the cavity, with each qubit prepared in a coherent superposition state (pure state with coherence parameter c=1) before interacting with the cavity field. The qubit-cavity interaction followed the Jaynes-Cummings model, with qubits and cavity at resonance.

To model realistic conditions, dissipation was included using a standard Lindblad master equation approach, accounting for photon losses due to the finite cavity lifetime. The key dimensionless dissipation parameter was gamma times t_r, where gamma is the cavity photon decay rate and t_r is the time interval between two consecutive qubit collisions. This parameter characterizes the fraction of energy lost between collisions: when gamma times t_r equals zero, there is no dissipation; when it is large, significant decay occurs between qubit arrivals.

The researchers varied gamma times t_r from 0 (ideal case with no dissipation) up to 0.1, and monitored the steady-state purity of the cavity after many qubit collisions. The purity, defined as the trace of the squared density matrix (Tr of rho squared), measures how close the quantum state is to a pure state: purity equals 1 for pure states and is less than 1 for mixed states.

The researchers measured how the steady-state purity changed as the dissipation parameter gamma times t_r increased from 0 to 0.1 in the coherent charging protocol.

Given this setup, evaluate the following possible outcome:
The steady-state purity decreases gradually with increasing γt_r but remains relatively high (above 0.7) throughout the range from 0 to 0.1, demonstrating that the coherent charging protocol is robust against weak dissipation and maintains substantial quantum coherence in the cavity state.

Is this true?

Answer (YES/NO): YES